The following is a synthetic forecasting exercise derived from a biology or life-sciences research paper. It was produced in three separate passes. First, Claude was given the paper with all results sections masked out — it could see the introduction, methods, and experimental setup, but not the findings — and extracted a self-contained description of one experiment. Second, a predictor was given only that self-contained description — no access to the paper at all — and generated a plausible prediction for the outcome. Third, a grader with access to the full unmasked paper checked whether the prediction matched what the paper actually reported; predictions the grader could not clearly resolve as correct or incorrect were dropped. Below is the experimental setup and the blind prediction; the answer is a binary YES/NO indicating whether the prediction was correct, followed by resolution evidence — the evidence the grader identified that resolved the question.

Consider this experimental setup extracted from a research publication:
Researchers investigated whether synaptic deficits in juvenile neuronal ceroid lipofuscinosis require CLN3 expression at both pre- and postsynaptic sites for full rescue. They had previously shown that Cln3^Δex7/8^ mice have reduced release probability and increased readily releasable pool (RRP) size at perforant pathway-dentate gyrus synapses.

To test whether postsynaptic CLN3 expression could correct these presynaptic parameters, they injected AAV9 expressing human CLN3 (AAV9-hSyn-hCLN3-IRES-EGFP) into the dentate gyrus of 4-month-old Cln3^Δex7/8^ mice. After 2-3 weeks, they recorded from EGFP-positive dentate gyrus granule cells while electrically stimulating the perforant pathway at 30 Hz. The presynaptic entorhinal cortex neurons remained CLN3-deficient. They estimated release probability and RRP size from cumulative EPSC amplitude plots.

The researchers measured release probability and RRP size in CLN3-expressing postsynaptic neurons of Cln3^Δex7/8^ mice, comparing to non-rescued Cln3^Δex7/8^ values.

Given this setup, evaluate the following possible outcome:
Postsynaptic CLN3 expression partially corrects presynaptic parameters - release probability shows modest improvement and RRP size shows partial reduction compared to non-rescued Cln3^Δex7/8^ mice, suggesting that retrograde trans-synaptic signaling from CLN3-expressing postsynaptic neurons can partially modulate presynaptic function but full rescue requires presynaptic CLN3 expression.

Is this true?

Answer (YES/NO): NO